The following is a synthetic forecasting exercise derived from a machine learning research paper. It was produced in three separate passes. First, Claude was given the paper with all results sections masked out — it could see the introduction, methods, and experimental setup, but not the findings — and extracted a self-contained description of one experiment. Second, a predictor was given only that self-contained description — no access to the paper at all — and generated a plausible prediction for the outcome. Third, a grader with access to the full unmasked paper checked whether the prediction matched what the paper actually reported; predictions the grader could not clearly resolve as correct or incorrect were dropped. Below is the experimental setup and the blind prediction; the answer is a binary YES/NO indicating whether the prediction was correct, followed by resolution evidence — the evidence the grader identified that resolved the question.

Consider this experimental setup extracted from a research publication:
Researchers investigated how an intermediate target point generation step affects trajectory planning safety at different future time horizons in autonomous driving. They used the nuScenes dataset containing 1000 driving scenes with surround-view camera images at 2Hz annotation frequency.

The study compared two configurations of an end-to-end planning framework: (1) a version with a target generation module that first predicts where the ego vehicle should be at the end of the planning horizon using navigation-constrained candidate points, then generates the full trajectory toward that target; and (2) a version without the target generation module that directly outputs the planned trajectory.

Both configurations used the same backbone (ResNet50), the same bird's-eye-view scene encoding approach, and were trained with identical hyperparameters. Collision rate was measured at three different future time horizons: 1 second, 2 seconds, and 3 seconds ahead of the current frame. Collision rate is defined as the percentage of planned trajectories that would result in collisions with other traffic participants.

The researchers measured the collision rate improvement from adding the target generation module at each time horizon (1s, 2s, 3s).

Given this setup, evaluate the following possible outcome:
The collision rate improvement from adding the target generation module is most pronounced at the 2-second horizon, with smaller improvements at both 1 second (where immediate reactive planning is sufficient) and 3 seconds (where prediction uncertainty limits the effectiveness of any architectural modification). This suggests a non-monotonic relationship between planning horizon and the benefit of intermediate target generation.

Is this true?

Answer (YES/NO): NO